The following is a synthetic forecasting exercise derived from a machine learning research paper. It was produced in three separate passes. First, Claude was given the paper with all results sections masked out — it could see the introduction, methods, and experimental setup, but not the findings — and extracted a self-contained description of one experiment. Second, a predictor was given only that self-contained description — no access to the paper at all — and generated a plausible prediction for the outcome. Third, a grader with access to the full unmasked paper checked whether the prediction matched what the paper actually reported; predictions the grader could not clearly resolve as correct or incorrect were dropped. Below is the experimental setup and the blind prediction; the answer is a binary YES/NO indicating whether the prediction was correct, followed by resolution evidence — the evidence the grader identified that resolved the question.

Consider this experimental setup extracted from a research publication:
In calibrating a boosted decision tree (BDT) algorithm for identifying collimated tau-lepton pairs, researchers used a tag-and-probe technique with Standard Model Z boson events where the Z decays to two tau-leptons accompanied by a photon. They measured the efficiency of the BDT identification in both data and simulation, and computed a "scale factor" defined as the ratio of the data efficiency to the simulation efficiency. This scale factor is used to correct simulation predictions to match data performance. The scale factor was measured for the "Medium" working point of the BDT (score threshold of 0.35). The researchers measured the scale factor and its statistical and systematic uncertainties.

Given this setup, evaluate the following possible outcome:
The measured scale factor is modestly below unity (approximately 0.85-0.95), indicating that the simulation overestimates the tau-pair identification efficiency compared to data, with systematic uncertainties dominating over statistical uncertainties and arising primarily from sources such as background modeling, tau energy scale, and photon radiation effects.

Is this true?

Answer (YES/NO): NO